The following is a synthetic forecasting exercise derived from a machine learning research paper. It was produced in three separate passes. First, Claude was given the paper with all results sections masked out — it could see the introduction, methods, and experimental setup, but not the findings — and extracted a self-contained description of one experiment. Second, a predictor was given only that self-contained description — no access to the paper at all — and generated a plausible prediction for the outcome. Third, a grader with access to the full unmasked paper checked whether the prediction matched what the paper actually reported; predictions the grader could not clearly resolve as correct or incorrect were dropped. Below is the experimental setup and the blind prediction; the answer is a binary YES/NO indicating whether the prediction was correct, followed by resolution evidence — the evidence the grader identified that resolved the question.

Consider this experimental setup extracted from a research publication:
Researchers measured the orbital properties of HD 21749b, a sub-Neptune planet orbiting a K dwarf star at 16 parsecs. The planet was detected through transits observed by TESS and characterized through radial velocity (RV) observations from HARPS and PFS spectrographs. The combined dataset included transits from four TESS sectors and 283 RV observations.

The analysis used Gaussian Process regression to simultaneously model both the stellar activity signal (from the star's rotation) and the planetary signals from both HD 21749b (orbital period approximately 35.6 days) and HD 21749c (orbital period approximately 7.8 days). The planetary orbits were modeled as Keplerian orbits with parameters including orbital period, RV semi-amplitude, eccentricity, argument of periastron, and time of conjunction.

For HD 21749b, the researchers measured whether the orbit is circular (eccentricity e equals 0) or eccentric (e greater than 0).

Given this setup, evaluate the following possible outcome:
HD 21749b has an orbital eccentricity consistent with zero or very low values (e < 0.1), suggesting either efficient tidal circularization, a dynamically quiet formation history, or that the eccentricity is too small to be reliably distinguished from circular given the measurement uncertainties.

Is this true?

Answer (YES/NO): NO